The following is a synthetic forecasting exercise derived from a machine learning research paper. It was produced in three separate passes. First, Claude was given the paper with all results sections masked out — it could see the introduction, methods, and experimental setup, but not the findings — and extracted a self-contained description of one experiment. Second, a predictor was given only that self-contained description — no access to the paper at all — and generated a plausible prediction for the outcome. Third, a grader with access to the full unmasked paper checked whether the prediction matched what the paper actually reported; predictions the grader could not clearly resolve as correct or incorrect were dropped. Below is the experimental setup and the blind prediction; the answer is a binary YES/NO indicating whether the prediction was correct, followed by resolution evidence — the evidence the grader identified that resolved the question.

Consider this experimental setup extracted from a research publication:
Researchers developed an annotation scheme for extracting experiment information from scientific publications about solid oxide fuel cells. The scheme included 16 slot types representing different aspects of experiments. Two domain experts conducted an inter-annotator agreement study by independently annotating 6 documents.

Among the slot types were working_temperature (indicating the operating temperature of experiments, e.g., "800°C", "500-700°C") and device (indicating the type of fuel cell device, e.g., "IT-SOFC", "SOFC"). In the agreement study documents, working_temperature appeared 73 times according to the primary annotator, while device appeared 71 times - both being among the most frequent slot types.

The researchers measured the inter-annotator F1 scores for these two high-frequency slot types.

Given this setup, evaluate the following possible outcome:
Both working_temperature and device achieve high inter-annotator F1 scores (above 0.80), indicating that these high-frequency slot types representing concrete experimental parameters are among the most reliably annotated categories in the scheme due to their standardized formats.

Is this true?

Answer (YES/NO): YES